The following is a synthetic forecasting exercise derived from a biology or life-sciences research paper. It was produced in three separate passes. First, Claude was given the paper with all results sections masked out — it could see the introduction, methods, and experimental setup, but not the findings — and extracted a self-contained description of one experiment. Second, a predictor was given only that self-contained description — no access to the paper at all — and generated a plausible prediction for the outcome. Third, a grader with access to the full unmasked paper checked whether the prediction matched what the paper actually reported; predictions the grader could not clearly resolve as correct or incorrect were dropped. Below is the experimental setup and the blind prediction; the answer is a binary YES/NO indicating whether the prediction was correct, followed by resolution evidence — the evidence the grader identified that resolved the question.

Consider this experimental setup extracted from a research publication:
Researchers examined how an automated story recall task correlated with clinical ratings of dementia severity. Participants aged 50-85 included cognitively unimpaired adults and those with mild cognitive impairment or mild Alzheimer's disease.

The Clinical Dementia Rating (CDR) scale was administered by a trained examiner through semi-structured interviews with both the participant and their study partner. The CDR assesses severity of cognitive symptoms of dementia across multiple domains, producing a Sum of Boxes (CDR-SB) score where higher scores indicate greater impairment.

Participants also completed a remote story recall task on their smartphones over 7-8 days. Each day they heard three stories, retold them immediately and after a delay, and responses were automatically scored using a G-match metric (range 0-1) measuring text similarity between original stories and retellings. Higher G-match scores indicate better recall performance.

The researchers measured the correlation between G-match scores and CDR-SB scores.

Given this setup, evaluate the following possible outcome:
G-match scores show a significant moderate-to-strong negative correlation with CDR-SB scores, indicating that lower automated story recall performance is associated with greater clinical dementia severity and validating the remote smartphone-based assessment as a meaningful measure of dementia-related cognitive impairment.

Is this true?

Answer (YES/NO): NO